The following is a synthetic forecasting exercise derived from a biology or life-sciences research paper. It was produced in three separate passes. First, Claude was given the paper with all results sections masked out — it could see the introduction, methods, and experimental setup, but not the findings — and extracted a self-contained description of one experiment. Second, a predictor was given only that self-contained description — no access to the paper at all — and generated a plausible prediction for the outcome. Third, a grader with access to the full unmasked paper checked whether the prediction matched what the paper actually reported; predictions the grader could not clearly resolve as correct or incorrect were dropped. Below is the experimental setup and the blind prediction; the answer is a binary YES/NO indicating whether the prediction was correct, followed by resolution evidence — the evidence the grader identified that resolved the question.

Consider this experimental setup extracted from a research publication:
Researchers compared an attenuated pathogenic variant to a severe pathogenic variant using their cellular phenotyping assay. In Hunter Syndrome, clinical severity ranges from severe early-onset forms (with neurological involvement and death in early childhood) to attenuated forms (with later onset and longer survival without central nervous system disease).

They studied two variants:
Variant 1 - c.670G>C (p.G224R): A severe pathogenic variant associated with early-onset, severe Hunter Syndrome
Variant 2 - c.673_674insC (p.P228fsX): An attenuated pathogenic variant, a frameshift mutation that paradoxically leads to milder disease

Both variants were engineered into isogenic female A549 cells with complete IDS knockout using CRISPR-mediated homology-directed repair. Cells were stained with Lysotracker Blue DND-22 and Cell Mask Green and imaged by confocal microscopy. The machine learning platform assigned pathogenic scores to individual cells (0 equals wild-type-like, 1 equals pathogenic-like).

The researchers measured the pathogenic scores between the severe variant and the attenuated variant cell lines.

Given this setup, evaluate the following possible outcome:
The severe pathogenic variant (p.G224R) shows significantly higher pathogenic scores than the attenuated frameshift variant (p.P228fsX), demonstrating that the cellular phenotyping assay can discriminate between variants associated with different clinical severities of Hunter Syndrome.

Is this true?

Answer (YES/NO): YES